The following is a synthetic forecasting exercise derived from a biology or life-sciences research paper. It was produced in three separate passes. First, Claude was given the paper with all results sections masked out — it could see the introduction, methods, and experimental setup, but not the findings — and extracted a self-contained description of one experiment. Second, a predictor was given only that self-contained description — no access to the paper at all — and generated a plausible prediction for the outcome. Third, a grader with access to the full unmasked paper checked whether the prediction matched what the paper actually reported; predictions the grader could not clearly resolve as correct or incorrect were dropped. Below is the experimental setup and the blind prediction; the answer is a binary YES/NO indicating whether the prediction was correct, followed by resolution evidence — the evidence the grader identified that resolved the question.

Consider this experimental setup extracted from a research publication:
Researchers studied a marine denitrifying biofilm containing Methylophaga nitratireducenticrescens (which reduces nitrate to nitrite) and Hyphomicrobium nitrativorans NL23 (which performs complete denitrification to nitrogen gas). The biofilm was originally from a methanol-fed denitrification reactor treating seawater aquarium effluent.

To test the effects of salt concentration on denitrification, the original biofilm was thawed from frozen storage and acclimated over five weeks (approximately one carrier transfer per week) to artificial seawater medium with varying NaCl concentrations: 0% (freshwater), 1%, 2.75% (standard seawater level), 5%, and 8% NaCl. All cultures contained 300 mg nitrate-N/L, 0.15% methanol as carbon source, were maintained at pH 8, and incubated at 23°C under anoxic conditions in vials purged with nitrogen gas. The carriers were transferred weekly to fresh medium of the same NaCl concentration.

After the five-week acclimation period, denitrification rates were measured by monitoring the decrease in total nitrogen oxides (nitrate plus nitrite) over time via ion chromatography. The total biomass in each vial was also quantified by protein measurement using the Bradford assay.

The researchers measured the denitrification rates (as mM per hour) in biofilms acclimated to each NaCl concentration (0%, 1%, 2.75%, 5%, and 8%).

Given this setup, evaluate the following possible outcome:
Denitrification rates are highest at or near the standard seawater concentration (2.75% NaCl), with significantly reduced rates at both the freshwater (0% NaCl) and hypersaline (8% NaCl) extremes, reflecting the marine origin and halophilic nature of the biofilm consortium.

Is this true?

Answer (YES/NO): NO